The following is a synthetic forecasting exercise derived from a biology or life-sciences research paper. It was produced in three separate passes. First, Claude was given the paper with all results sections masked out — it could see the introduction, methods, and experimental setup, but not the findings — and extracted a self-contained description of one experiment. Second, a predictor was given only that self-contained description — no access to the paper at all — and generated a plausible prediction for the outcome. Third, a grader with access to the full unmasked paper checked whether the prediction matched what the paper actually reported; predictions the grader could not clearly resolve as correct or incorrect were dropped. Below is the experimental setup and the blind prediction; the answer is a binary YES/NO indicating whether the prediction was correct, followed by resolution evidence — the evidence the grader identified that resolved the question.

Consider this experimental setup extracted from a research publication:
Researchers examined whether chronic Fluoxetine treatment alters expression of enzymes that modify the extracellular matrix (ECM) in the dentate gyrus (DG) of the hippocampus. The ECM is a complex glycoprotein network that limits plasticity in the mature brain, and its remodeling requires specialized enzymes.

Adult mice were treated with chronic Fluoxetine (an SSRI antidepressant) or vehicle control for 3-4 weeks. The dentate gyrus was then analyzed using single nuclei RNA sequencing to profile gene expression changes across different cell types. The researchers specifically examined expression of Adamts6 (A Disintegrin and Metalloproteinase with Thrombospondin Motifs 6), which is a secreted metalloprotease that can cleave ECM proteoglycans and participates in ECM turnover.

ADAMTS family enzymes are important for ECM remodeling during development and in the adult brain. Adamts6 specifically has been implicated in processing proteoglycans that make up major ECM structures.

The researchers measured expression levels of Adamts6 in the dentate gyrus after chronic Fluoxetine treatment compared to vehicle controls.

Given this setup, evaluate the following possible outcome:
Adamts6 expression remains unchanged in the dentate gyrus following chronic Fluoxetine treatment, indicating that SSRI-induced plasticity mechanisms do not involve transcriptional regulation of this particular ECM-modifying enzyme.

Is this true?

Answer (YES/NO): NO